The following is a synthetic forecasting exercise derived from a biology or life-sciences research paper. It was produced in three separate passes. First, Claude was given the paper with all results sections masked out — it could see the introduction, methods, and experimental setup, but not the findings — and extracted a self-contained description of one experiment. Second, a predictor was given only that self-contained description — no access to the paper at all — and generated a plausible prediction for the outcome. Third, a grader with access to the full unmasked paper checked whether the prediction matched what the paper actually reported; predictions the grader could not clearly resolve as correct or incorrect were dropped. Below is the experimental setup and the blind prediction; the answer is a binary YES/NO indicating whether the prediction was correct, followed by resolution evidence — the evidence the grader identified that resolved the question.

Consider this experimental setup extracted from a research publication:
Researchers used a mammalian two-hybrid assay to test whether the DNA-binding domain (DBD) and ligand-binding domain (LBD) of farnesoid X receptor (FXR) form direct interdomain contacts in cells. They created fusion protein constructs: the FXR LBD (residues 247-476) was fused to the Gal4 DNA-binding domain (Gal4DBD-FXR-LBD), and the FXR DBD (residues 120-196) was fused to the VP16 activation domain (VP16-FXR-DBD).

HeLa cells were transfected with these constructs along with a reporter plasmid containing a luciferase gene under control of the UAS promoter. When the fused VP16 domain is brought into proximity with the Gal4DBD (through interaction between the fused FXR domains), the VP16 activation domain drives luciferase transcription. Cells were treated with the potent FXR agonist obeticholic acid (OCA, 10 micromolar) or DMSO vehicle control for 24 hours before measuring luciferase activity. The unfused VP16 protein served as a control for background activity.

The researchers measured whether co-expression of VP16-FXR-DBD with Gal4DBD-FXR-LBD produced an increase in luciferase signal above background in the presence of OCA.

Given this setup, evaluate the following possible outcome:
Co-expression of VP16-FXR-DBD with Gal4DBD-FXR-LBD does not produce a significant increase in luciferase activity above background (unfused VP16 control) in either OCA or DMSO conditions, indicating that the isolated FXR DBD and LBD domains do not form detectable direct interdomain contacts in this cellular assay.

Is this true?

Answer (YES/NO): YES